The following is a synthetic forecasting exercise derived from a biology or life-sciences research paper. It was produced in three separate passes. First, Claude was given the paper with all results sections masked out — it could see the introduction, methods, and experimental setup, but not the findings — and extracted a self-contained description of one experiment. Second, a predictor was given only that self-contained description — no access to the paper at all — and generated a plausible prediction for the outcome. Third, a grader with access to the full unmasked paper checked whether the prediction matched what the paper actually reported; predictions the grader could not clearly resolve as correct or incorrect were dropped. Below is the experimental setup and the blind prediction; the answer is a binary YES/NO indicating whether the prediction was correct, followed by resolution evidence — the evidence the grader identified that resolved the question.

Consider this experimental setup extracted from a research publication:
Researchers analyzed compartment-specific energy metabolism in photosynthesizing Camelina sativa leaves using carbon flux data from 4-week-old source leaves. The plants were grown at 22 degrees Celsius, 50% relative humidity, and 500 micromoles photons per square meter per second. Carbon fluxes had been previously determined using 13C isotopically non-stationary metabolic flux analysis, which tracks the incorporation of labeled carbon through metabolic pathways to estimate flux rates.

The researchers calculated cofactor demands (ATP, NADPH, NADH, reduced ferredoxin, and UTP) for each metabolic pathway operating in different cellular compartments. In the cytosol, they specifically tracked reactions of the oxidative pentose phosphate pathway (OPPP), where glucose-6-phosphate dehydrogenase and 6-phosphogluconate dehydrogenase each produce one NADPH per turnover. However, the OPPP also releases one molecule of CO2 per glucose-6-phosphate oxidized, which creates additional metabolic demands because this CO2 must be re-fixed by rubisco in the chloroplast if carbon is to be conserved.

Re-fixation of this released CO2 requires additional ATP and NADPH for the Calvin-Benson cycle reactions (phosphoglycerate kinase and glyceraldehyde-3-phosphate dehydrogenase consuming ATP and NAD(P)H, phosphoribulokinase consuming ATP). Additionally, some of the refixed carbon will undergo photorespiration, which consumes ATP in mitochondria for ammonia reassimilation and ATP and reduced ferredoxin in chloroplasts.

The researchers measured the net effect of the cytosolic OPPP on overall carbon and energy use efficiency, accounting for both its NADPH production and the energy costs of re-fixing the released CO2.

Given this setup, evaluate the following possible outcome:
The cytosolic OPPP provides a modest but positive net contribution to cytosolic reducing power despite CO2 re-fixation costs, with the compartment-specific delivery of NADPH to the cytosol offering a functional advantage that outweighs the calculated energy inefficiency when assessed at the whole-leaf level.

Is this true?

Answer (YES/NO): NO